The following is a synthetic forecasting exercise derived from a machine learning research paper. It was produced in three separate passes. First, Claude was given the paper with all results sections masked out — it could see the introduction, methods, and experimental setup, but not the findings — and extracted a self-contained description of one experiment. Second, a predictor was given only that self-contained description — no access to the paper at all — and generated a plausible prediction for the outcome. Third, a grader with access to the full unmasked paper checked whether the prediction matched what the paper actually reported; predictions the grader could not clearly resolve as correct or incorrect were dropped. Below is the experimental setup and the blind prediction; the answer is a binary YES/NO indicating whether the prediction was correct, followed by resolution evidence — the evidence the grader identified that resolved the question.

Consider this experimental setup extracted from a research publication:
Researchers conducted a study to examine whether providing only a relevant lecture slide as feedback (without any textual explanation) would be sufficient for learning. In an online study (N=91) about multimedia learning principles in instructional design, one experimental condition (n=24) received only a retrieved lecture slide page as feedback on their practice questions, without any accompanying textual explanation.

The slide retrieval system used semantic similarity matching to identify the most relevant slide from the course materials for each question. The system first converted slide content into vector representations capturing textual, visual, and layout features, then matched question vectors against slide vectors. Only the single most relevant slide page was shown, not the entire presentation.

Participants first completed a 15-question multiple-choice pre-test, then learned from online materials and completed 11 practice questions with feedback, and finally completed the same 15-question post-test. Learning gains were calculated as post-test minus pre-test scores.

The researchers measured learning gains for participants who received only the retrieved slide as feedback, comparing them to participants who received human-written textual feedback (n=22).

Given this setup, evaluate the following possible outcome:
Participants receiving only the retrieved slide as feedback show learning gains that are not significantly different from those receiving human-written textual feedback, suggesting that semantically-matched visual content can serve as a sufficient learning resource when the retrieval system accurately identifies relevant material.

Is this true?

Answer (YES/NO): YES